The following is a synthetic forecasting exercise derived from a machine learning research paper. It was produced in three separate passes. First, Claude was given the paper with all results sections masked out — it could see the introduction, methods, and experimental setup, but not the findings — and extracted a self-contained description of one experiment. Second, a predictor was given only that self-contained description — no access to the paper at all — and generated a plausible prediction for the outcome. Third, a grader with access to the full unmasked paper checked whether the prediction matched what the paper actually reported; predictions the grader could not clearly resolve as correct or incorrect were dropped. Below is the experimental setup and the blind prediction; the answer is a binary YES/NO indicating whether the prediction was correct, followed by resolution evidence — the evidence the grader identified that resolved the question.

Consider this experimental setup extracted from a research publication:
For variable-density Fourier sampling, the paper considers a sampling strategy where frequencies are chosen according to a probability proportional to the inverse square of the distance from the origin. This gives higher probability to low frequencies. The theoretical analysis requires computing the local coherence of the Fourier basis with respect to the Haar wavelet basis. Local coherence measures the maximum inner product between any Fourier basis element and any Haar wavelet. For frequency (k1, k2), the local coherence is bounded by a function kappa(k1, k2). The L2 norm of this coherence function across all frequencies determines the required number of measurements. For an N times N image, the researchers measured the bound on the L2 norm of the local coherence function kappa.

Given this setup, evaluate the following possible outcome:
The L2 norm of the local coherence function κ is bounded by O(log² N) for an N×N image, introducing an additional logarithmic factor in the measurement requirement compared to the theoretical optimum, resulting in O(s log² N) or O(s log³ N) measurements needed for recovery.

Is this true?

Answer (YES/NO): NO